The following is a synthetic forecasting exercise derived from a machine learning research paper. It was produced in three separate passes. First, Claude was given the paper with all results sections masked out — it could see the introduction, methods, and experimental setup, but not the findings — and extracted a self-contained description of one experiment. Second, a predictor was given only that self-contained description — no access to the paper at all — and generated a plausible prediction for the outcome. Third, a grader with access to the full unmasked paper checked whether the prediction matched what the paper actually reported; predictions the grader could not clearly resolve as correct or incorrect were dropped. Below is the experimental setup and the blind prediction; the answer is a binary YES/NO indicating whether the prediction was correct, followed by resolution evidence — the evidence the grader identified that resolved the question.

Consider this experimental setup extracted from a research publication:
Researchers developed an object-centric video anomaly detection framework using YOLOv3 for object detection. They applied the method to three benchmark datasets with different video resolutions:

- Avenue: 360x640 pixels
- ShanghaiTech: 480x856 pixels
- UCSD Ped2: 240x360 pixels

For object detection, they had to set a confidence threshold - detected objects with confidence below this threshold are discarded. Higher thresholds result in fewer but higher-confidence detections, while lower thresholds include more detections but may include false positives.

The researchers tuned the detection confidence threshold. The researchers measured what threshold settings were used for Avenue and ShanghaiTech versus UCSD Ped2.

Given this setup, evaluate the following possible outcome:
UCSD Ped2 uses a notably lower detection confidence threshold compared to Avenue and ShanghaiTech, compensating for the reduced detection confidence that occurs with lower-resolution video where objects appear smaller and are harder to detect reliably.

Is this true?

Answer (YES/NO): YES